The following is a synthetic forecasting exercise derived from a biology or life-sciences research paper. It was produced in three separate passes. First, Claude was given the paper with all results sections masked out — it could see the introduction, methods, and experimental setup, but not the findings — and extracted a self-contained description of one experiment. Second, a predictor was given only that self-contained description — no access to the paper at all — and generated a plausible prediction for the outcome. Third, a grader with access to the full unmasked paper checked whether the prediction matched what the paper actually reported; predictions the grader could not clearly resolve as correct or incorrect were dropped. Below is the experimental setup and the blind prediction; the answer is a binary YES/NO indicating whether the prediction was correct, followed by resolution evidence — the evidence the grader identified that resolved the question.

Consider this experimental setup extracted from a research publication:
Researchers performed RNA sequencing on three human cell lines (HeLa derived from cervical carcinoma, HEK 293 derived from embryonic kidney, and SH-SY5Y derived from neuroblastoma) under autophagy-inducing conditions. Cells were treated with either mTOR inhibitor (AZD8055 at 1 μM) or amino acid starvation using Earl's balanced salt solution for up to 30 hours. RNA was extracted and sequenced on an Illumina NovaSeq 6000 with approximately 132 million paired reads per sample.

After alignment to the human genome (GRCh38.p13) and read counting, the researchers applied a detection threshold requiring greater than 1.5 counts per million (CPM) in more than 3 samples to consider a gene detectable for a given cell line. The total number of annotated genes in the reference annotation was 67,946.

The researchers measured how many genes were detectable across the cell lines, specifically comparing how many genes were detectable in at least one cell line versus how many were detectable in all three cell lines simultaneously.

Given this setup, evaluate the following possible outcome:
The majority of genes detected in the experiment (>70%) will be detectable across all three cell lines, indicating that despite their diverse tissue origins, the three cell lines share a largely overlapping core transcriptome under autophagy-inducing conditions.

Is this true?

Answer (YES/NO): NO